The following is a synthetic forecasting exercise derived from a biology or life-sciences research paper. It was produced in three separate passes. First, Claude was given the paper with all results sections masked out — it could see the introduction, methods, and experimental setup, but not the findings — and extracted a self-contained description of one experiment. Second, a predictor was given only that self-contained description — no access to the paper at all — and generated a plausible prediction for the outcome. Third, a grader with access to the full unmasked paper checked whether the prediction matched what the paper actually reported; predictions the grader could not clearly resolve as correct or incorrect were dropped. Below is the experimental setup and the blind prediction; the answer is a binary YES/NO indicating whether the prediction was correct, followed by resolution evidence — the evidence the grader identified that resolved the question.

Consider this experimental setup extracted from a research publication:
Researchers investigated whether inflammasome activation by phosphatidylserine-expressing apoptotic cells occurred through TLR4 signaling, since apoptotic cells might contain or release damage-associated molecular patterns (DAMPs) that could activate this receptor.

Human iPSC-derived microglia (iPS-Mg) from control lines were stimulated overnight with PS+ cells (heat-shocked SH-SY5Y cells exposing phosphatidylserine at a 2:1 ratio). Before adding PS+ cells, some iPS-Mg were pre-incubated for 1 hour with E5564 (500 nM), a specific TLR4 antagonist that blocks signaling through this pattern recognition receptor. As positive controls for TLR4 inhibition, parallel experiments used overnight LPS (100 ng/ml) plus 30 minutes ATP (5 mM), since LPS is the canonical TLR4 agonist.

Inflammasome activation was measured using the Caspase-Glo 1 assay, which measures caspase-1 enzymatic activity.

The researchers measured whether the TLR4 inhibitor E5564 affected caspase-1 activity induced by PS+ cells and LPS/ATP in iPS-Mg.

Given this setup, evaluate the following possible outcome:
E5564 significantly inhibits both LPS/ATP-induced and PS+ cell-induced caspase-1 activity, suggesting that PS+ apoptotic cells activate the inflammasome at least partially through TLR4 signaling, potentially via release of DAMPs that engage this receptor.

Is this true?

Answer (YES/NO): NO